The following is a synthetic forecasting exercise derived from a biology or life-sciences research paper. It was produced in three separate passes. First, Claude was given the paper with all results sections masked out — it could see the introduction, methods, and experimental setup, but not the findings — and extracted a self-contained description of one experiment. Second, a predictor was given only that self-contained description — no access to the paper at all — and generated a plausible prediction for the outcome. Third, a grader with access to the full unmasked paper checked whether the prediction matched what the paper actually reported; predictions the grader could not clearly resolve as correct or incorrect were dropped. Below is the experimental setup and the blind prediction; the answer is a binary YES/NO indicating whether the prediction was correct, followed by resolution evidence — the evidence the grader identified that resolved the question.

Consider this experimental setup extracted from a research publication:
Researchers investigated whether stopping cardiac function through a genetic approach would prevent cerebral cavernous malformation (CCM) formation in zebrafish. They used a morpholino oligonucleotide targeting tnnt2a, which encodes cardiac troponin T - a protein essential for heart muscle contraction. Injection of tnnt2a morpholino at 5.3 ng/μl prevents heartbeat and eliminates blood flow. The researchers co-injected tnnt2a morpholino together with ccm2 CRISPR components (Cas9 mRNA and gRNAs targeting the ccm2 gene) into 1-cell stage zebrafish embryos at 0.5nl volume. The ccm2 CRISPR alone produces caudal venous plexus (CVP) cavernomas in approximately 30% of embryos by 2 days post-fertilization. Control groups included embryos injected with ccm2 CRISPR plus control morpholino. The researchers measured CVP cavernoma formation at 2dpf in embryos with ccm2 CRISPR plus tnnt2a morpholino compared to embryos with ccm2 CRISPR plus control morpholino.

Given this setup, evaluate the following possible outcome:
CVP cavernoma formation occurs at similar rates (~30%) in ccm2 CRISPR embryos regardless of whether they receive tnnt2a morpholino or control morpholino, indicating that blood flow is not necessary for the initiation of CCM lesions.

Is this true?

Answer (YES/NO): NO